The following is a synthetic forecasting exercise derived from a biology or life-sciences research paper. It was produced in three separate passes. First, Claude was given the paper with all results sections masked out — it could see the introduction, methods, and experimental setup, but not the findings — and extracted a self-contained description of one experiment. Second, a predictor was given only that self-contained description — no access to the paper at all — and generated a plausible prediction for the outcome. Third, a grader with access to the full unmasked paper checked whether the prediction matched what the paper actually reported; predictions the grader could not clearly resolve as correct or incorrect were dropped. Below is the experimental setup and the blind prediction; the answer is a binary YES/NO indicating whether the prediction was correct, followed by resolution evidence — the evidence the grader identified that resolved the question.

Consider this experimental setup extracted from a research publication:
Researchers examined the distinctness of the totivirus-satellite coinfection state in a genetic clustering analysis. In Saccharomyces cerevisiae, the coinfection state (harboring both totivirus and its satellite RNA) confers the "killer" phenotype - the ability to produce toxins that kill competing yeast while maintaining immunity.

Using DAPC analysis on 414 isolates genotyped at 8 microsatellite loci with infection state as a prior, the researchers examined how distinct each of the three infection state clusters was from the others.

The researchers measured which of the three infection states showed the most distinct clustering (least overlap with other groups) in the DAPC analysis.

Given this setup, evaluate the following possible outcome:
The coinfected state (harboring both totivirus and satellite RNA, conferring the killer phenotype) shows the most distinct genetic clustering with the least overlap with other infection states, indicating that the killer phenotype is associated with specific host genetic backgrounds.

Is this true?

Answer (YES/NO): YES